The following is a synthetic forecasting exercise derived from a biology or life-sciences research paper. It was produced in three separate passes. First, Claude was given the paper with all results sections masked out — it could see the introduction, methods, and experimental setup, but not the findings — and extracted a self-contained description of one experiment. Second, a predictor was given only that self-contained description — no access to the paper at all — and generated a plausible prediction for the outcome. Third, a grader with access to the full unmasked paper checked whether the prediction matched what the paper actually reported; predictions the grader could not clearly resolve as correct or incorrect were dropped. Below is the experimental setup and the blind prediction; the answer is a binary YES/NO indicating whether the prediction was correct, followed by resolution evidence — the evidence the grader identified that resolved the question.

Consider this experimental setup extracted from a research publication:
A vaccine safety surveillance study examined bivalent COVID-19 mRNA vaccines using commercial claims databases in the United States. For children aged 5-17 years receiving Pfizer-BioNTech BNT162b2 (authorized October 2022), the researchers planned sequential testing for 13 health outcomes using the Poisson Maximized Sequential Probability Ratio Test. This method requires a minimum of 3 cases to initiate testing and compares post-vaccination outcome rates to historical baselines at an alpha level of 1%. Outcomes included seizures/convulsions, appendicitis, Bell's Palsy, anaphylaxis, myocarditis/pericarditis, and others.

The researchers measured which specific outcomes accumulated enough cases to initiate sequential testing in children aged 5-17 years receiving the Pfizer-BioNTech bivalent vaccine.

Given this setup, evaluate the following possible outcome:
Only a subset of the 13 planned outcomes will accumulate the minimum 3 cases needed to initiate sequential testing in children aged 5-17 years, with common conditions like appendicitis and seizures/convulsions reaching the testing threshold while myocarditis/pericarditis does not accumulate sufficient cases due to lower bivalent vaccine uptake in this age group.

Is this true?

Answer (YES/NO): YES